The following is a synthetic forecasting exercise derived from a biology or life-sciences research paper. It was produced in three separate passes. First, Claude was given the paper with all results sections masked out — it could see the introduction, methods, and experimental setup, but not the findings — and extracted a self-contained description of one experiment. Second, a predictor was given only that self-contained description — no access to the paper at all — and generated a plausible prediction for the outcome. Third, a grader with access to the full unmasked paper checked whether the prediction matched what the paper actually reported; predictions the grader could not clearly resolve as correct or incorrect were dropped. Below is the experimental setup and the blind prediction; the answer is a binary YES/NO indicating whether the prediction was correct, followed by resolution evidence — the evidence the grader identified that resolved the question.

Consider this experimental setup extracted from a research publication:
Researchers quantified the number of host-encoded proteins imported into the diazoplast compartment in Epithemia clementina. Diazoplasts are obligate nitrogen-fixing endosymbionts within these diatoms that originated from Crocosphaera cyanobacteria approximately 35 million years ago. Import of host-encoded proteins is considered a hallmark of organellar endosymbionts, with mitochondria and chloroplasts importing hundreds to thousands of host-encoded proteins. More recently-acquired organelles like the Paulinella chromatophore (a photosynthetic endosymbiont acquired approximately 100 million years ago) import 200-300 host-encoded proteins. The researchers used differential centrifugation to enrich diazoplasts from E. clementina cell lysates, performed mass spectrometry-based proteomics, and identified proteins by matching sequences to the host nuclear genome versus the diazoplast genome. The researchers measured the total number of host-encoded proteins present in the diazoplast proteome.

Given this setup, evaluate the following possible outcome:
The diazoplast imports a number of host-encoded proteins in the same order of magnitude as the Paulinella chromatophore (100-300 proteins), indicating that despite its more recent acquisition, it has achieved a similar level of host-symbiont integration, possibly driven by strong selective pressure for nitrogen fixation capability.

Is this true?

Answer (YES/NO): NO